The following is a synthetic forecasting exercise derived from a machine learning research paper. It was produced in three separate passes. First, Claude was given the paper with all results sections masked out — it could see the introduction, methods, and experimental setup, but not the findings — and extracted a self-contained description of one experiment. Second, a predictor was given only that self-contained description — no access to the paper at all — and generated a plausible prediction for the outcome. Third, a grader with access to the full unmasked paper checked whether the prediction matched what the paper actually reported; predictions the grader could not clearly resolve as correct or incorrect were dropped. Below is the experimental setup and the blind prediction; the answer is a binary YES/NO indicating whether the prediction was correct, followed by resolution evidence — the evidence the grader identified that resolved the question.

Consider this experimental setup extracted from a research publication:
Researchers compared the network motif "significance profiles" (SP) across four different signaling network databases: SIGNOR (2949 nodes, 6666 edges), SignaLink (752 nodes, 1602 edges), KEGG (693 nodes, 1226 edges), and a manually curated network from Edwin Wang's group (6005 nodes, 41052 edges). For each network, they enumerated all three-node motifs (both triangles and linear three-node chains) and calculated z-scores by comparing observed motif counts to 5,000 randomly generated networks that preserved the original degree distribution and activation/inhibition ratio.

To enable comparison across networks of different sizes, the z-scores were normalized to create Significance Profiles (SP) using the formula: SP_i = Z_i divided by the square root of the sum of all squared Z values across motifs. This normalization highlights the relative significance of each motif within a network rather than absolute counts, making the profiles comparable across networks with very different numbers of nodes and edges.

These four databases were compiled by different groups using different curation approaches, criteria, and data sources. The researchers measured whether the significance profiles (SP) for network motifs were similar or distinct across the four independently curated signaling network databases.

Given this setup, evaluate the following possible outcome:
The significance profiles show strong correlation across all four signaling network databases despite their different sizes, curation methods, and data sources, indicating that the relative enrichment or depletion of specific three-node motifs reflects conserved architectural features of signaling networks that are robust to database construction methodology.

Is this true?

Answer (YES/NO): YES